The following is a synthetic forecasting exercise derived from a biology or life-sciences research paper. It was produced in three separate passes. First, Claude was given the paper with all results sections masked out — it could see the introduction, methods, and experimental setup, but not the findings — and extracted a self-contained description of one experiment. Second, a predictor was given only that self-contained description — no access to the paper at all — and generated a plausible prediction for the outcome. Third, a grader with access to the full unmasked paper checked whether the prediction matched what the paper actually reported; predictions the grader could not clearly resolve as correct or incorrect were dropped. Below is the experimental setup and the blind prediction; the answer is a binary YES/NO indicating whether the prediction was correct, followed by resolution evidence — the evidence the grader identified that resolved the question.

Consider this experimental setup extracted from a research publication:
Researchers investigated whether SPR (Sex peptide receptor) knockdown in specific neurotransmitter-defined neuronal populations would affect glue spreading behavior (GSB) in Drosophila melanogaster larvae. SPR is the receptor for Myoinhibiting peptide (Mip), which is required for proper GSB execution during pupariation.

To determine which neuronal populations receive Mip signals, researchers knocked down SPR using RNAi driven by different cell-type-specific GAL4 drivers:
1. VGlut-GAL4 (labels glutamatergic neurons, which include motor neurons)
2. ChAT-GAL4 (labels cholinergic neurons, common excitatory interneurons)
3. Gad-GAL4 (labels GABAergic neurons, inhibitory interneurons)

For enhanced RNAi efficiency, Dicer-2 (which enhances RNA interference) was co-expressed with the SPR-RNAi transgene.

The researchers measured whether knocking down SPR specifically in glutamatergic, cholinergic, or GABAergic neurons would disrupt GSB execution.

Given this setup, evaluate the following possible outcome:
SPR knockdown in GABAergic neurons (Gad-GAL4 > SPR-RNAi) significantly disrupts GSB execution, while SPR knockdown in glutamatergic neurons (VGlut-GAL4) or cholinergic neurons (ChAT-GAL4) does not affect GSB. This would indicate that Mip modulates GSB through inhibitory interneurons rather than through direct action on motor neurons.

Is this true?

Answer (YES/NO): NO